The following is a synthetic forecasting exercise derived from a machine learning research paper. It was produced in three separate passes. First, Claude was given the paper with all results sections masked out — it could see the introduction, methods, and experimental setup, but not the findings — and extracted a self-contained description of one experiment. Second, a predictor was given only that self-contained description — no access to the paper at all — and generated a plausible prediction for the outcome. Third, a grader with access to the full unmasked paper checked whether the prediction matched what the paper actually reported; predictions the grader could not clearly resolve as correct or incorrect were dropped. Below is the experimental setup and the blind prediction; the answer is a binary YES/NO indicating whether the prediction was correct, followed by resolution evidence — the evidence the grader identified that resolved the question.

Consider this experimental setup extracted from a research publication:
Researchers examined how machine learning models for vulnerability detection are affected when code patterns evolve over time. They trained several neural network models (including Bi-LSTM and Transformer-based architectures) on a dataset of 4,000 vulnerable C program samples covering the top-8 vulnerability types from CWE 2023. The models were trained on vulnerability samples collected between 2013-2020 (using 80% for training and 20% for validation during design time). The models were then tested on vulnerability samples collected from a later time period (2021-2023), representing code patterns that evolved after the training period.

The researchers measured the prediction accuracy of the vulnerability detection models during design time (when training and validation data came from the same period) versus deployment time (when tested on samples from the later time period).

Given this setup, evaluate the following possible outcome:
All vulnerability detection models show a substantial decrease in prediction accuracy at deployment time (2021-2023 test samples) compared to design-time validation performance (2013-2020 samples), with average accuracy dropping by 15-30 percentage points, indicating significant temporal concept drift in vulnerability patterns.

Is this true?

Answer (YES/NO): NO